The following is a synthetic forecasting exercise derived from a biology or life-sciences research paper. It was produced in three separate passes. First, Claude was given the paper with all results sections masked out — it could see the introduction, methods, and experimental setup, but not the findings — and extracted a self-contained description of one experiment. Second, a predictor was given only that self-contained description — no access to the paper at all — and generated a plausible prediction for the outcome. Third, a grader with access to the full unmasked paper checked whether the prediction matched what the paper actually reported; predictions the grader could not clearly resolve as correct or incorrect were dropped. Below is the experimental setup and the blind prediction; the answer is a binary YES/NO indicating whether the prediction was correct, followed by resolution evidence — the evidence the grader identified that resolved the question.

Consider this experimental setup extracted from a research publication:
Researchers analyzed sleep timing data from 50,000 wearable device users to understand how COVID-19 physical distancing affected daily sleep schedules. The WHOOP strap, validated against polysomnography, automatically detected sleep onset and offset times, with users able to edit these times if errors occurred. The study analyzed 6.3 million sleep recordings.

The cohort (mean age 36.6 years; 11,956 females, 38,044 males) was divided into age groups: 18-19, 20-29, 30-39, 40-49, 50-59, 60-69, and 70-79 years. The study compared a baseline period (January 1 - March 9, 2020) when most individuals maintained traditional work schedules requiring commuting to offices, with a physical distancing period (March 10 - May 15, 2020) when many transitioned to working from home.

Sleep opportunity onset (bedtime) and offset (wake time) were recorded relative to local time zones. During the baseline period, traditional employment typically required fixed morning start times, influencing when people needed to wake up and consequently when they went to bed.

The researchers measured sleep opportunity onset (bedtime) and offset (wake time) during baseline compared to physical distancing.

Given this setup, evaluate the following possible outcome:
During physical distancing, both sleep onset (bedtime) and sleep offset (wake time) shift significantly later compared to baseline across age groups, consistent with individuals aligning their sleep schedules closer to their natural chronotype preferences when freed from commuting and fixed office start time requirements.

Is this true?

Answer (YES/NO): NO